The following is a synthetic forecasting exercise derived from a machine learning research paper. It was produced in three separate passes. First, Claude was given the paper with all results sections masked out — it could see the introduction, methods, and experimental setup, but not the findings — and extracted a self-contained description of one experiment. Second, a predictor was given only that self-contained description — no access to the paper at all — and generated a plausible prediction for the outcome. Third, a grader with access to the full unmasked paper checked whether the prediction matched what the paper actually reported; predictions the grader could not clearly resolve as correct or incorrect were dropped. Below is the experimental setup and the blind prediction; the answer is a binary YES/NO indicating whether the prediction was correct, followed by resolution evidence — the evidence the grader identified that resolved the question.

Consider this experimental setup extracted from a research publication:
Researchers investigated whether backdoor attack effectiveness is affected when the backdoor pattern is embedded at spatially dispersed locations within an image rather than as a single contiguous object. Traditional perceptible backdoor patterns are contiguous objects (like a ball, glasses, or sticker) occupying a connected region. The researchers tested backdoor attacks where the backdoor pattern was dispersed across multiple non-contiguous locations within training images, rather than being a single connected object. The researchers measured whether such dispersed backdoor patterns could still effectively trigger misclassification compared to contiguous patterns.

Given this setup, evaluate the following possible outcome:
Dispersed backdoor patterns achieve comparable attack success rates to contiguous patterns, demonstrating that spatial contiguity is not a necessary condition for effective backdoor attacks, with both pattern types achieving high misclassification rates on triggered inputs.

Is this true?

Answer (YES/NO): YES